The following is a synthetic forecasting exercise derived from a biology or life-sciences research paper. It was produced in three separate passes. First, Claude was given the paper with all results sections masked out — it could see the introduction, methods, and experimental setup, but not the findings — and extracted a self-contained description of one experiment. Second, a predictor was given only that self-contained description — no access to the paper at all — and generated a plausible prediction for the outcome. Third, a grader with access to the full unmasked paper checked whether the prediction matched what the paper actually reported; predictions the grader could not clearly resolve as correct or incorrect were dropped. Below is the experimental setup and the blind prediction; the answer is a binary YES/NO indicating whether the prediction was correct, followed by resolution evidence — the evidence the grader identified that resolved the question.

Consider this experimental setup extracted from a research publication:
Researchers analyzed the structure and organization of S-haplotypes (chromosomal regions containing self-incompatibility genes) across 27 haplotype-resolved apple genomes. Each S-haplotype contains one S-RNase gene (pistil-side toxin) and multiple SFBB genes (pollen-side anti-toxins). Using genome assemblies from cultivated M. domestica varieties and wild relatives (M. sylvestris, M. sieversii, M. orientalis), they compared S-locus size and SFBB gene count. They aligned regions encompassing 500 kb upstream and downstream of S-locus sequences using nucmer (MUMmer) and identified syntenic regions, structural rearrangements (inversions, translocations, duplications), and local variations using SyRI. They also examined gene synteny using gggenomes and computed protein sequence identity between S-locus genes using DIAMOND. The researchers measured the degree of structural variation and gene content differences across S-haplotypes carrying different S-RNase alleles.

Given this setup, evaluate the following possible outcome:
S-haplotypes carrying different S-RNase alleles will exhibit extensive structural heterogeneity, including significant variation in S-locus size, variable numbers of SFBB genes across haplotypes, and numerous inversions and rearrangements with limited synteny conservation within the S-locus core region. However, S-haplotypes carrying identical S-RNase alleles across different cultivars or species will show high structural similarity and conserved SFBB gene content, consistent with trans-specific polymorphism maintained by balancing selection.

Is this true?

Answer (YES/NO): NO